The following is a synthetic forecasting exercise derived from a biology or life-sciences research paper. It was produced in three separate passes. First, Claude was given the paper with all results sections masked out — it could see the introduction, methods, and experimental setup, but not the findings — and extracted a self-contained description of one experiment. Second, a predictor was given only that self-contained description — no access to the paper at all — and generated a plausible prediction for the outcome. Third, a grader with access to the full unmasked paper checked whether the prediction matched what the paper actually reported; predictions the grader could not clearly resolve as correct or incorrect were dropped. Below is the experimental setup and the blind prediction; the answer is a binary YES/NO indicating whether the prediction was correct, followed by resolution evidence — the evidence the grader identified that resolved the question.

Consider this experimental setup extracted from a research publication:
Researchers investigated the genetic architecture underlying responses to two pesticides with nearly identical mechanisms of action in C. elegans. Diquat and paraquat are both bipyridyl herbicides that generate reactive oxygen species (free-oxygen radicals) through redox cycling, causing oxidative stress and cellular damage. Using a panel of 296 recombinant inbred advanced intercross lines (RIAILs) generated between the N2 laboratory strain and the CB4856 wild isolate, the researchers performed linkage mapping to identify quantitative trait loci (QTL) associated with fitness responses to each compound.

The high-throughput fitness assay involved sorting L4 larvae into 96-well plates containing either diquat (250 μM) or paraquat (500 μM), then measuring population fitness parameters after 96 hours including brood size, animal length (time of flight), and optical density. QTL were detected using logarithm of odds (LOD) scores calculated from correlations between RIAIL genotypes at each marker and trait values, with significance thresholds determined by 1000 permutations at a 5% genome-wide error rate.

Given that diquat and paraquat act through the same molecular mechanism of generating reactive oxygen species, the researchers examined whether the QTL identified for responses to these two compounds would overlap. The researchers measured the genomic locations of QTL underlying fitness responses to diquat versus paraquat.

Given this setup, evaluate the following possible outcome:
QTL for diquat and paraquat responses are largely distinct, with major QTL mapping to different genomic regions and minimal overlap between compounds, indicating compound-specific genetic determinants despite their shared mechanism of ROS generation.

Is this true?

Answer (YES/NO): YES